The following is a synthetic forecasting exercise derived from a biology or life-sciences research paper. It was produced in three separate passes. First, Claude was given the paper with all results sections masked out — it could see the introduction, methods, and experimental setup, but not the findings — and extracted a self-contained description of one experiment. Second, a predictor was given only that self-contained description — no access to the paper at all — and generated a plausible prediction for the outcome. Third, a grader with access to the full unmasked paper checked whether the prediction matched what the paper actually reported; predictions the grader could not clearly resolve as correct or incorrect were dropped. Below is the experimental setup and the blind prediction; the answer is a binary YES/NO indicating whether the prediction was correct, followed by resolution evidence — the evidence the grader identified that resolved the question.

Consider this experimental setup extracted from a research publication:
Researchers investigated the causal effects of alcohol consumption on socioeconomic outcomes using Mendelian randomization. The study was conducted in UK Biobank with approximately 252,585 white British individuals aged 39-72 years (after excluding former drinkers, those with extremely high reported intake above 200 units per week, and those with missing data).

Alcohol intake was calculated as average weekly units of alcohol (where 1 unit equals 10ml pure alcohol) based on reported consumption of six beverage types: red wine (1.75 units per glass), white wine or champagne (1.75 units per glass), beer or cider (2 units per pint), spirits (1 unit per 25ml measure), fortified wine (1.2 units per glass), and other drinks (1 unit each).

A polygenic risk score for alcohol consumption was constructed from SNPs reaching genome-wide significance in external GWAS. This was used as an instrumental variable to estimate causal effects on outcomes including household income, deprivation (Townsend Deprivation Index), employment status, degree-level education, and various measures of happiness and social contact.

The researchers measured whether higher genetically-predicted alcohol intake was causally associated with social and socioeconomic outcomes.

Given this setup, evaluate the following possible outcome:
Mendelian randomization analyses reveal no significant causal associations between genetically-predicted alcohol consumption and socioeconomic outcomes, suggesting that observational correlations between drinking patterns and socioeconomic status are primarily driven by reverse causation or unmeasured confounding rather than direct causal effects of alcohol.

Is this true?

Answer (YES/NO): NO